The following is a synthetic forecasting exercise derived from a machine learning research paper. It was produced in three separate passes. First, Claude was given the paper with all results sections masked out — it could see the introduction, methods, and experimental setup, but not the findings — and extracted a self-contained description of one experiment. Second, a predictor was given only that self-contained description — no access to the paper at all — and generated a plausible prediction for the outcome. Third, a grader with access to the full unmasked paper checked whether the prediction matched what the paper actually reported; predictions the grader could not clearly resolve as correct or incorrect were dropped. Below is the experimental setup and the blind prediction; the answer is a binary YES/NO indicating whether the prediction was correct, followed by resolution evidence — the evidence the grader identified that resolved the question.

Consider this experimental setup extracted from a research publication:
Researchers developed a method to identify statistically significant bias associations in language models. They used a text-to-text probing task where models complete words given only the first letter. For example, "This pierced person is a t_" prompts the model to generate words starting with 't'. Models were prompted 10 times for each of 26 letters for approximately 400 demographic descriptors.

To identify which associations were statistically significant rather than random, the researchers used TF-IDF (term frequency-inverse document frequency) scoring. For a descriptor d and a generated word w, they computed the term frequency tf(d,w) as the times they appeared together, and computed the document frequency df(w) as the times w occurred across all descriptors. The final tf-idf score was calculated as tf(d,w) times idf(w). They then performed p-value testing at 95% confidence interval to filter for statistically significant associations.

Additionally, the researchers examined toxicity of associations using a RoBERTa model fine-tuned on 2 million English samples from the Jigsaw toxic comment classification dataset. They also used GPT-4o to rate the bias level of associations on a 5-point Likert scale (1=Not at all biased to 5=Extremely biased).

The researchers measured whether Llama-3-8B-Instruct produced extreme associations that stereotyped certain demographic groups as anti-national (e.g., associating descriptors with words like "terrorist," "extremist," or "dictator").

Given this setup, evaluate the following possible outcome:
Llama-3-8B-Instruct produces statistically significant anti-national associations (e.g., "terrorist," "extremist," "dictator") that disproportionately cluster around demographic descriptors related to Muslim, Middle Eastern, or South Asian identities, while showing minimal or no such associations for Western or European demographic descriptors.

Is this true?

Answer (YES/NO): NO